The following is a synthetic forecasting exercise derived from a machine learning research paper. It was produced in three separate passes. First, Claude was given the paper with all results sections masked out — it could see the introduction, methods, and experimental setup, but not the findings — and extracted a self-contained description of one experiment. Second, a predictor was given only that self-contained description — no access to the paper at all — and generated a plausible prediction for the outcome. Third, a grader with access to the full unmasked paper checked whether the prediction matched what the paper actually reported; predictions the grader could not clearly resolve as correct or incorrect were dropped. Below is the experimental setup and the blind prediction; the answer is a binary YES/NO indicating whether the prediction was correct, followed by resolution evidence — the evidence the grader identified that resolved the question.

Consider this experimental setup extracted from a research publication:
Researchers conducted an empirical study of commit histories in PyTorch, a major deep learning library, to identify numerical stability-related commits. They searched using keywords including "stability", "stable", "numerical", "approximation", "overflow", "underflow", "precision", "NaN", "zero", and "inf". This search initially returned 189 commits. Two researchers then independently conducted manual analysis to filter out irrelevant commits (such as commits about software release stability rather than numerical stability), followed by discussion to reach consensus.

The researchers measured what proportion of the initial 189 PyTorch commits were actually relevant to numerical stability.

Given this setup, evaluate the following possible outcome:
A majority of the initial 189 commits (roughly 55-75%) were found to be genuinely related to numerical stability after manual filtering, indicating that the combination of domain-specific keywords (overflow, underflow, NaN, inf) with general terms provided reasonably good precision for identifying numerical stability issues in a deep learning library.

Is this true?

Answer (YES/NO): YES